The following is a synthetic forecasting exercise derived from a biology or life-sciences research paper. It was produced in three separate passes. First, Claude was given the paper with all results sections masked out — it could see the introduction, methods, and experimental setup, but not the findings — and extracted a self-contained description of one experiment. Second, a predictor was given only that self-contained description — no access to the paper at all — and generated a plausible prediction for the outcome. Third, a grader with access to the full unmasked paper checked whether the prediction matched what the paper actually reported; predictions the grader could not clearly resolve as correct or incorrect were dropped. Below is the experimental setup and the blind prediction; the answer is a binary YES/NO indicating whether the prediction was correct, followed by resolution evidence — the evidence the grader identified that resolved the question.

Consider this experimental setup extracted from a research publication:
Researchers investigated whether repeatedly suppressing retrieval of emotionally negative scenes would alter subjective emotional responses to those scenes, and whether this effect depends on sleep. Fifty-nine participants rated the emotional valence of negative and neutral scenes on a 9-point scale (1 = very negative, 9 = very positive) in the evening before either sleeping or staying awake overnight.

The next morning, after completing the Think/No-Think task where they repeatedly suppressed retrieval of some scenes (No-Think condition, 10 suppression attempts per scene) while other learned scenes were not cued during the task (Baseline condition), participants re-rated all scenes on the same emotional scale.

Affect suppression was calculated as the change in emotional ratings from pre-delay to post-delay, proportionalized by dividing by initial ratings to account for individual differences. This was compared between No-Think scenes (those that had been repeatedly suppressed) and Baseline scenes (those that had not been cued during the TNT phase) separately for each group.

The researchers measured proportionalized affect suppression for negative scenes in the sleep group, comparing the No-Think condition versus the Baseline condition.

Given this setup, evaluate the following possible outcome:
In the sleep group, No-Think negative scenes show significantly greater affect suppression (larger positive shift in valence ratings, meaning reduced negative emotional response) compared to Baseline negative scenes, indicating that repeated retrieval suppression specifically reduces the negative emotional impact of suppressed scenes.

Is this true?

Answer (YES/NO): NO